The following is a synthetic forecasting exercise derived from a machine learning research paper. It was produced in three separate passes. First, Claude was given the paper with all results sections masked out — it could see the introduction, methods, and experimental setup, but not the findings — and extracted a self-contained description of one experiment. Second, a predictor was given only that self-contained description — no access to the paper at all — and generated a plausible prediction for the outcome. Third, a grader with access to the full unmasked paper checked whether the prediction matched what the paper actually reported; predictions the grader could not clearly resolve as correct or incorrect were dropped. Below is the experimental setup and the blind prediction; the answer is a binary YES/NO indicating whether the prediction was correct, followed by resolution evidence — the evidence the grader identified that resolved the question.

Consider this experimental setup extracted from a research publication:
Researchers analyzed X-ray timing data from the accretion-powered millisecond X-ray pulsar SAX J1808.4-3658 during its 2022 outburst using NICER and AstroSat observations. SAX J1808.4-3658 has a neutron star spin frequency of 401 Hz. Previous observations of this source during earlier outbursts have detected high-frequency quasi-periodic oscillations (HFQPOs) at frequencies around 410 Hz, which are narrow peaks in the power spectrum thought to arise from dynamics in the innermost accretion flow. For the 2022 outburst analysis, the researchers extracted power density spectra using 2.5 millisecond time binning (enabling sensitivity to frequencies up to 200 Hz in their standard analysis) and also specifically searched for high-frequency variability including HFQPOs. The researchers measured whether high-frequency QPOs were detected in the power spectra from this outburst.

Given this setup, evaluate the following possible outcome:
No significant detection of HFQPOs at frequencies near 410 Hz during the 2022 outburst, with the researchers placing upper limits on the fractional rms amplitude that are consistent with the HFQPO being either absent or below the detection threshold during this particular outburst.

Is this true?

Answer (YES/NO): NO